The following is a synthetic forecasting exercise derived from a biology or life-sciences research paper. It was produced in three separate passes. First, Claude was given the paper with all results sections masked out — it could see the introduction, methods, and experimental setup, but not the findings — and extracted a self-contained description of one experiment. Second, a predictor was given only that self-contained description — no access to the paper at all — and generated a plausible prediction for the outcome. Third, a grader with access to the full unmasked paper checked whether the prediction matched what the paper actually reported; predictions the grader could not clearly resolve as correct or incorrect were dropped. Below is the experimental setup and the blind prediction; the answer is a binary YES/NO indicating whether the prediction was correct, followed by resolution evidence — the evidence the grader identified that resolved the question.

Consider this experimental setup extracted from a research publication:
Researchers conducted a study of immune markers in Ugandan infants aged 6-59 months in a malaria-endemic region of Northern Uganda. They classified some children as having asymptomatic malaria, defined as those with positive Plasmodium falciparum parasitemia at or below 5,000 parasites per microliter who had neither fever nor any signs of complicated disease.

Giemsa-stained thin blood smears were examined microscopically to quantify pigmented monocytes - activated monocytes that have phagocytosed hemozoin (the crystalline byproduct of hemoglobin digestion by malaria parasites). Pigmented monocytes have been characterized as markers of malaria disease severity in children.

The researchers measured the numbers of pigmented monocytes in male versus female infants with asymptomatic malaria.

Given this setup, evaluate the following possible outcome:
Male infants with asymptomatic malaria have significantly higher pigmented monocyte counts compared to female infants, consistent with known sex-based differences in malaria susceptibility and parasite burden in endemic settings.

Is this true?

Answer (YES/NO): YES